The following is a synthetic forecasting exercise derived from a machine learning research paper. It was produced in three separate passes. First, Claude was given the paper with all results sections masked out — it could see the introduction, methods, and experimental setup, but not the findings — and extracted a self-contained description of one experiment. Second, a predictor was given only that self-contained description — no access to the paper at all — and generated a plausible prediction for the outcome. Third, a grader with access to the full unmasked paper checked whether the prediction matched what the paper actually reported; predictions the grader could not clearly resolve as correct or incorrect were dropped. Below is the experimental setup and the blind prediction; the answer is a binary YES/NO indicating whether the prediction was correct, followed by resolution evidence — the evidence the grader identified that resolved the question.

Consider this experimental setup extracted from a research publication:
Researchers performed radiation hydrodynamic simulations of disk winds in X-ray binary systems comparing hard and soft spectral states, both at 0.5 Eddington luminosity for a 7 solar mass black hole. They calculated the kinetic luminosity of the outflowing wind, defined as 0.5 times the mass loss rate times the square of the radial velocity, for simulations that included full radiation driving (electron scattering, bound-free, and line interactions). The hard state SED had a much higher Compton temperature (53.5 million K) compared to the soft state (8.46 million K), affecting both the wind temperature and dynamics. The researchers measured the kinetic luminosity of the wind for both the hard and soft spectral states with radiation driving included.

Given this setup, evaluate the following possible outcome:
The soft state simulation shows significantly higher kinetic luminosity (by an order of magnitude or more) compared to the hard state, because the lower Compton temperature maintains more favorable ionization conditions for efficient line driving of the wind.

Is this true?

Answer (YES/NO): NO